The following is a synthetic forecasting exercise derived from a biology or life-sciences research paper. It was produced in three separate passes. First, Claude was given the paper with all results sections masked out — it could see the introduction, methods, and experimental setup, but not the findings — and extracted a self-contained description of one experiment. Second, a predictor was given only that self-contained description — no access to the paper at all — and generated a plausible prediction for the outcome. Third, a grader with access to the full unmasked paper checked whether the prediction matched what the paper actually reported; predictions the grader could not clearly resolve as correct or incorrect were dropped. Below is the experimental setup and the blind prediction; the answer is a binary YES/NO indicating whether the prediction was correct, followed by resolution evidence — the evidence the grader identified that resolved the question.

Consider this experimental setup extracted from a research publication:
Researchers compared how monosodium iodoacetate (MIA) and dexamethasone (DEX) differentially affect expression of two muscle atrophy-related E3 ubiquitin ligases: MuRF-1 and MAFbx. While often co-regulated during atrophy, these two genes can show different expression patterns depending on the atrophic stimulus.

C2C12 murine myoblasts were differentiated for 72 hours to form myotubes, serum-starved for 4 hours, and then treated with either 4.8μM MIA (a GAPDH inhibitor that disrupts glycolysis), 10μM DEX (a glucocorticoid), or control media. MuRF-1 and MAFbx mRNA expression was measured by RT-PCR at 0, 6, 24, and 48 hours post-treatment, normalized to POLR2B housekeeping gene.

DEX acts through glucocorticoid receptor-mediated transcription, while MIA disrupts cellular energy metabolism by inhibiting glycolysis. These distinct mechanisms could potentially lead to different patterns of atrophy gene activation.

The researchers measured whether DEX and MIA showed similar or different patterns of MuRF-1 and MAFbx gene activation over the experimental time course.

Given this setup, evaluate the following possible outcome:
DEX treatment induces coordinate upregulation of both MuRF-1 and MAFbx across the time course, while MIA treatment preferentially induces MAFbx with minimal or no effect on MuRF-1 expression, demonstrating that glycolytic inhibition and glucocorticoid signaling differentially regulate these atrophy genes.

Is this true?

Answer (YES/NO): NO